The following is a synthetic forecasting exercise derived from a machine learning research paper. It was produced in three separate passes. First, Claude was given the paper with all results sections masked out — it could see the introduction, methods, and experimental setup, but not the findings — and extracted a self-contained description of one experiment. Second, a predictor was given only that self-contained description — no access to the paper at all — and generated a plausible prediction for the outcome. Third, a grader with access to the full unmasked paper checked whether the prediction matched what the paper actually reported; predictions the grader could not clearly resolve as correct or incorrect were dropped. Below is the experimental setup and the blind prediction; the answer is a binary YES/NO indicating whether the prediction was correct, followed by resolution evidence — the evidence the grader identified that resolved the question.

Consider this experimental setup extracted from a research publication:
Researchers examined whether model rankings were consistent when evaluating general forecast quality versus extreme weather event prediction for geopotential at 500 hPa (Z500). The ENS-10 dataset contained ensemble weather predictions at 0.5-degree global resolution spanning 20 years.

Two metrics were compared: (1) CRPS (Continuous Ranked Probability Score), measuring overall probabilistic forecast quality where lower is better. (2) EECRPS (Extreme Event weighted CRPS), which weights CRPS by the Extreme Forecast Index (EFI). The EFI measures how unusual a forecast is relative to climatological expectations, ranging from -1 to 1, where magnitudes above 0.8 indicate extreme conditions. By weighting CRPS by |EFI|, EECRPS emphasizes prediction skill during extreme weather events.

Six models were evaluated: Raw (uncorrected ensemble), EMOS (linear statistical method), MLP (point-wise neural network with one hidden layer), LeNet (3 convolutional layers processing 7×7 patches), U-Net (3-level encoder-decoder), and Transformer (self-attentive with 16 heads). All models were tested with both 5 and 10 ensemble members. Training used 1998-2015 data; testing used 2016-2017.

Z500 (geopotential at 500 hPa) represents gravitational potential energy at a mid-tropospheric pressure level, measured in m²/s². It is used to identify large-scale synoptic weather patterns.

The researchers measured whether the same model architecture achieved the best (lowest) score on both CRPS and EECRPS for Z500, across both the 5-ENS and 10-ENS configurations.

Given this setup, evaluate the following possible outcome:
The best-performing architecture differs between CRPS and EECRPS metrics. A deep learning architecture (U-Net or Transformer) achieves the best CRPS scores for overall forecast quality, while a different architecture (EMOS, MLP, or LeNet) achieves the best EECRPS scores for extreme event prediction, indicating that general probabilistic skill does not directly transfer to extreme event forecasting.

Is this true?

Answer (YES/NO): NO